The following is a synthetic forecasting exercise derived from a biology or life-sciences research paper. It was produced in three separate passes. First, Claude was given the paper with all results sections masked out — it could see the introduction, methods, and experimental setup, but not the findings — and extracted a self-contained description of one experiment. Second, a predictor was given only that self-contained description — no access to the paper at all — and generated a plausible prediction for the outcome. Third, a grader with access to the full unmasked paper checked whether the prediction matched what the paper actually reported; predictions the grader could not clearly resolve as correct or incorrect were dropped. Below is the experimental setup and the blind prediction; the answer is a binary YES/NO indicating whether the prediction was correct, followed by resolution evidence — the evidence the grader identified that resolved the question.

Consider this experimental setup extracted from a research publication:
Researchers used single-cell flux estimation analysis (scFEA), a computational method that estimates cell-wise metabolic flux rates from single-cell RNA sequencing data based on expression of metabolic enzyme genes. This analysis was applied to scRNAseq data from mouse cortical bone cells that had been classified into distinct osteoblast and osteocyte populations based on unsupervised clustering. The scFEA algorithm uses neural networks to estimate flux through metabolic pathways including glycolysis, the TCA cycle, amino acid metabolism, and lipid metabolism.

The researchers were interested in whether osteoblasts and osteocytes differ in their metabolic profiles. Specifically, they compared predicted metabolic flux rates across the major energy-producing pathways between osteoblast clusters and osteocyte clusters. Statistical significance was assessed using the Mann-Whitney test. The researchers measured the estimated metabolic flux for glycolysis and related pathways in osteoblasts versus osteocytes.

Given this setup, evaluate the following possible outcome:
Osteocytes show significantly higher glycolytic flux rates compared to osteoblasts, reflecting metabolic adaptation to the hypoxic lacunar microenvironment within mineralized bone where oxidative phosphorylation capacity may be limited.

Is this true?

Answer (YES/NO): NO